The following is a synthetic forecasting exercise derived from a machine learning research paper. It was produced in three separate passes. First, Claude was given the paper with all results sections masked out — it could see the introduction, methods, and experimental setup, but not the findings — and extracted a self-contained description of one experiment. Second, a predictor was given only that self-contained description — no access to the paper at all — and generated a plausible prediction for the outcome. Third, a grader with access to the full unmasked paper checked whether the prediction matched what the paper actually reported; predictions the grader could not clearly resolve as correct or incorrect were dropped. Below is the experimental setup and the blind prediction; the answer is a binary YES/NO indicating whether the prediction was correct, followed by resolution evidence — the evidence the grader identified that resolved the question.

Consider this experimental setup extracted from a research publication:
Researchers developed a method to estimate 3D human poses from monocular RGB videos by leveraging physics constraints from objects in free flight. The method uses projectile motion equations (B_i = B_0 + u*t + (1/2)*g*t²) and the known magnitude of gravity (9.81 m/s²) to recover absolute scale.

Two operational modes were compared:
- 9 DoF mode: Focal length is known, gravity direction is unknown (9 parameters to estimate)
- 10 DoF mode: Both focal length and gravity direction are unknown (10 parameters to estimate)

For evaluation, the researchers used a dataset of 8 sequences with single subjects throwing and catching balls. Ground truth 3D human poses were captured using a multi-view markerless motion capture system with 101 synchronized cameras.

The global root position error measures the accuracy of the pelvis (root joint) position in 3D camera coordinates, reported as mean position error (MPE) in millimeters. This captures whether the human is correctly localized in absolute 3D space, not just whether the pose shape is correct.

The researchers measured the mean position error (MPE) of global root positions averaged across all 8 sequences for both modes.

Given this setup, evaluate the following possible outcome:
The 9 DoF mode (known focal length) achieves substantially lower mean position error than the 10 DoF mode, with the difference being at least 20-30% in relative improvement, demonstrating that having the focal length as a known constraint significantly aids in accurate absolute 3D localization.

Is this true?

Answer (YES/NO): NO